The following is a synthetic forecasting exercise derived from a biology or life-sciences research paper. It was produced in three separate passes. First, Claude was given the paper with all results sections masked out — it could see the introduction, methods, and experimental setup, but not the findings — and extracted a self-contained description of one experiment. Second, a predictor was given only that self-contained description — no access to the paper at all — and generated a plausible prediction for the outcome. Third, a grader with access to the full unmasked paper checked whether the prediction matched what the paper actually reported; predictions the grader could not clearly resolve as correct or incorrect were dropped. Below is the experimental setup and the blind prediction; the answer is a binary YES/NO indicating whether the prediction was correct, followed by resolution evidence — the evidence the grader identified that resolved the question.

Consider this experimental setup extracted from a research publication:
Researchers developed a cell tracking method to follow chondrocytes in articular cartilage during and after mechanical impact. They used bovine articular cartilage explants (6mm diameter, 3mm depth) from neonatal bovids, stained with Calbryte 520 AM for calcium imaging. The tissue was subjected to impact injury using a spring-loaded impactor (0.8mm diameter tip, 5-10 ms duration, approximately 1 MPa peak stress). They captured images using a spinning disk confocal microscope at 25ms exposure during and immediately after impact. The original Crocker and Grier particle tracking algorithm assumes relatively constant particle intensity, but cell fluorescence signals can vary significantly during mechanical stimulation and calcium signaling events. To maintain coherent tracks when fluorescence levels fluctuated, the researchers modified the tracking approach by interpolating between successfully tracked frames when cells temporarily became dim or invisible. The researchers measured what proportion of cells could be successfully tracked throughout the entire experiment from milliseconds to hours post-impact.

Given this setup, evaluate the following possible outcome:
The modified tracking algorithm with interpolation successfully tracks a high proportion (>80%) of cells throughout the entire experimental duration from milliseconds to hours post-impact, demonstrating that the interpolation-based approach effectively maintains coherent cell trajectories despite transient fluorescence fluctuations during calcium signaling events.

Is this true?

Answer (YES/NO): YES